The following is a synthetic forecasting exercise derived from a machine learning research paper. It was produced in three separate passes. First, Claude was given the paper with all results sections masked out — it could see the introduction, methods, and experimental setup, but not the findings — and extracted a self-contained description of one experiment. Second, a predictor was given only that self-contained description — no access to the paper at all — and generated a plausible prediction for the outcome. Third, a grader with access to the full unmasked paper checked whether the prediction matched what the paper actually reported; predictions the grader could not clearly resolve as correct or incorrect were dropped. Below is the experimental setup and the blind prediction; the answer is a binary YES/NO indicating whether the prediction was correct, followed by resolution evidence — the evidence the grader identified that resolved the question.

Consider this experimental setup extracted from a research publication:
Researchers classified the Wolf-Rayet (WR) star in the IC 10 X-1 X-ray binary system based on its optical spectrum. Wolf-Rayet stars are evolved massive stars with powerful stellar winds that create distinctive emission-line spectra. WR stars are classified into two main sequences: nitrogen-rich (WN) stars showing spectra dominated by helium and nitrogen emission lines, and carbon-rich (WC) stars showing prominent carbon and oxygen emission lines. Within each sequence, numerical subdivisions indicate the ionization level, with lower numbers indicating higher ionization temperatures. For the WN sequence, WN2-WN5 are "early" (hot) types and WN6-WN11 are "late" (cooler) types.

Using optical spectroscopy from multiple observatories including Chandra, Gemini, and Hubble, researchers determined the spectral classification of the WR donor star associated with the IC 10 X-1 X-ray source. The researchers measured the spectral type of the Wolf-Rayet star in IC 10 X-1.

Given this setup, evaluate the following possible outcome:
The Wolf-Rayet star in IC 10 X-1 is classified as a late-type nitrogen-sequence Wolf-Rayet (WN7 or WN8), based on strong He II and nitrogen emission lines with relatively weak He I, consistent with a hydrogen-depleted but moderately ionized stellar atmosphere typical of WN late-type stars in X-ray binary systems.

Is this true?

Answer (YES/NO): NO